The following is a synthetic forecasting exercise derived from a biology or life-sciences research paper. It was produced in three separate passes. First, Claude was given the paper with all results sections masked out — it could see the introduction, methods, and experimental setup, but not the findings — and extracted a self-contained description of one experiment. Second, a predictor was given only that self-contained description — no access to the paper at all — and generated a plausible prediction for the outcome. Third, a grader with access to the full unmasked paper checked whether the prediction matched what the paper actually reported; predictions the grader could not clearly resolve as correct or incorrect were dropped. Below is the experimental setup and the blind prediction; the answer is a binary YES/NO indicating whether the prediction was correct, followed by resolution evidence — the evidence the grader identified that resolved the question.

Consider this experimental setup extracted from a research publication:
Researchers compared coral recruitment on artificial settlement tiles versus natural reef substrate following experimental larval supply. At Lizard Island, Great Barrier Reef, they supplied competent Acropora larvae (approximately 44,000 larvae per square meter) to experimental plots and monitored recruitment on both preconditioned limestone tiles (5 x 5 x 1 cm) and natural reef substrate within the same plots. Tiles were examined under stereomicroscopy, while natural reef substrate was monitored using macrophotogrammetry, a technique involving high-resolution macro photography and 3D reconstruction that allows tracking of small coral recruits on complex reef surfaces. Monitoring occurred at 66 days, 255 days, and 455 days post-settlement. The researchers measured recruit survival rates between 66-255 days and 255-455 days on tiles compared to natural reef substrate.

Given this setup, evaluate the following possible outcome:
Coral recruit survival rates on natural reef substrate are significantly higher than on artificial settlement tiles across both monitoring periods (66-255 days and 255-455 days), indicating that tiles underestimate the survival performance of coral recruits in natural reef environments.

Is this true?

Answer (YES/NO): YES